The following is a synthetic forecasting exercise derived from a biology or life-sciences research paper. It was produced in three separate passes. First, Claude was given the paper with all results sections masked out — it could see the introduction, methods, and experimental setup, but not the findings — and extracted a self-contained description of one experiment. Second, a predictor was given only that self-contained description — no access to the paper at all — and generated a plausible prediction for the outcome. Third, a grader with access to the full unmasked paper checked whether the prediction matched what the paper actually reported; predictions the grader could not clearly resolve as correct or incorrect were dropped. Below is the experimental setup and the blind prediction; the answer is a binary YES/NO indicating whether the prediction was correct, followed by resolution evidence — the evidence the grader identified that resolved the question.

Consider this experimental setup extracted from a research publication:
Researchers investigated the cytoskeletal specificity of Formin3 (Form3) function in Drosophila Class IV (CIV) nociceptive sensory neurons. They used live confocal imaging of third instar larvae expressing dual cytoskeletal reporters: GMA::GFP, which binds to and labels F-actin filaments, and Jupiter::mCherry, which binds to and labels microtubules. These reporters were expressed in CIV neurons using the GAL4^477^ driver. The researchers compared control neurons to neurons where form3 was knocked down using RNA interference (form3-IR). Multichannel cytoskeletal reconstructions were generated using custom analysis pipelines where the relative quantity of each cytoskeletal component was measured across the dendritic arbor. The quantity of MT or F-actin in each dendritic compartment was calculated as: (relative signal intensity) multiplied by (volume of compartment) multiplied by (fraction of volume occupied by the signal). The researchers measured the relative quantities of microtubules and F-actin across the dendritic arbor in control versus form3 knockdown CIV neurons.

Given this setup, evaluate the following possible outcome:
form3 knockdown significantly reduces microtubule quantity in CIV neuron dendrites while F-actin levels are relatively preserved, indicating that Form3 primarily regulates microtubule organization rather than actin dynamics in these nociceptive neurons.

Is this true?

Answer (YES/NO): NO